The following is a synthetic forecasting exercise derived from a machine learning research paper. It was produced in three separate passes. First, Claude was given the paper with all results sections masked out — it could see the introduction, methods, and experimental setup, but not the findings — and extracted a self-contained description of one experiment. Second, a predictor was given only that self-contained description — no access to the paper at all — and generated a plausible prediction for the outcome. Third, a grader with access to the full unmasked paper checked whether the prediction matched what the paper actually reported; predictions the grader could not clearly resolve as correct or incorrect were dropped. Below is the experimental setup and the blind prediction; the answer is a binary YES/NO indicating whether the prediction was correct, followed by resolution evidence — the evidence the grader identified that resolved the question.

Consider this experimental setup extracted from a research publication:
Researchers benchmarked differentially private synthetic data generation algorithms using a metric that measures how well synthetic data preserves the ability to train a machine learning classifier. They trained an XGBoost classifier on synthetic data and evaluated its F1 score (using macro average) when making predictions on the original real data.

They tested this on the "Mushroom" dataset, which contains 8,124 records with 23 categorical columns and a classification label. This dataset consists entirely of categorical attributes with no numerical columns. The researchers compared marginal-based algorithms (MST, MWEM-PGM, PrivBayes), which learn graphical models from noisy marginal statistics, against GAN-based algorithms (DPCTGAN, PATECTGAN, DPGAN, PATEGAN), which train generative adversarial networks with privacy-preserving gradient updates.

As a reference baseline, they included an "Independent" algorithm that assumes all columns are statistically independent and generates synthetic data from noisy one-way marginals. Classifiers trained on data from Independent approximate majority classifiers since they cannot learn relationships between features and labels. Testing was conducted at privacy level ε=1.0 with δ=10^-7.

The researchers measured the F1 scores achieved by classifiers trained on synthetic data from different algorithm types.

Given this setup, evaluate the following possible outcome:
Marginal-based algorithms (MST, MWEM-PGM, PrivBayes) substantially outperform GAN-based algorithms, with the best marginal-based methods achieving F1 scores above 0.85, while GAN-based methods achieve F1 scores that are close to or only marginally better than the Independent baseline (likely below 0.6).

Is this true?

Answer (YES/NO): YES